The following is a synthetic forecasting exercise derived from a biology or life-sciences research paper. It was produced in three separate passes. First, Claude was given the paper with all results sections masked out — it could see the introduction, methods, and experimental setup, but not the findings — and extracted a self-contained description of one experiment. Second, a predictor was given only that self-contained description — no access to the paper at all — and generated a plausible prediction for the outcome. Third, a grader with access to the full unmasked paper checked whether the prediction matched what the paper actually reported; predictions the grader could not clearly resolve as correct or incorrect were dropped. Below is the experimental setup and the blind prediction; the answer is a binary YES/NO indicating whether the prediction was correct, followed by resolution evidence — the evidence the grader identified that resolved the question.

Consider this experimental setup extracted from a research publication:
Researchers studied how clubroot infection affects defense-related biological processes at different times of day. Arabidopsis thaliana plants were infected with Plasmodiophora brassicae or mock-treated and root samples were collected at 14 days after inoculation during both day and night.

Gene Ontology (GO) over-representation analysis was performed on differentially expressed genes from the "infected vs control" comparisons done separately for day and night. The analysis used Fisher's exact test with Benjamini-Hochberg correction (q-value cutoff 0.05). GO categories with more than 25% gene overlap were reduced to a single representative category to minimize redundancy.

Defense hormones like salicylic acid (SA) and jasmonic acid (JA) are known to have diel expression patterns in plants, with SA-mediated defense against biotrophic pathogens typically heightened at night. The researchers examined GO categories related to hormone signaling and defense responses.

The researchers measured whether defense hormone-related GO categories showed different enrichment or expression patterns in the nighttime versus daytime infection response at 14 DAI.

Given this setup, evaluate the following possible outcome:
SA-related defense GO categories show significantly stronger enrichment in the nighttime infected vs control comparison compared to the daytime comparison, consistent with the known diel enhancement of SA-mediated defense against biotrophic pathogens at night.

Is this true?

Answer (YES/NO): NO